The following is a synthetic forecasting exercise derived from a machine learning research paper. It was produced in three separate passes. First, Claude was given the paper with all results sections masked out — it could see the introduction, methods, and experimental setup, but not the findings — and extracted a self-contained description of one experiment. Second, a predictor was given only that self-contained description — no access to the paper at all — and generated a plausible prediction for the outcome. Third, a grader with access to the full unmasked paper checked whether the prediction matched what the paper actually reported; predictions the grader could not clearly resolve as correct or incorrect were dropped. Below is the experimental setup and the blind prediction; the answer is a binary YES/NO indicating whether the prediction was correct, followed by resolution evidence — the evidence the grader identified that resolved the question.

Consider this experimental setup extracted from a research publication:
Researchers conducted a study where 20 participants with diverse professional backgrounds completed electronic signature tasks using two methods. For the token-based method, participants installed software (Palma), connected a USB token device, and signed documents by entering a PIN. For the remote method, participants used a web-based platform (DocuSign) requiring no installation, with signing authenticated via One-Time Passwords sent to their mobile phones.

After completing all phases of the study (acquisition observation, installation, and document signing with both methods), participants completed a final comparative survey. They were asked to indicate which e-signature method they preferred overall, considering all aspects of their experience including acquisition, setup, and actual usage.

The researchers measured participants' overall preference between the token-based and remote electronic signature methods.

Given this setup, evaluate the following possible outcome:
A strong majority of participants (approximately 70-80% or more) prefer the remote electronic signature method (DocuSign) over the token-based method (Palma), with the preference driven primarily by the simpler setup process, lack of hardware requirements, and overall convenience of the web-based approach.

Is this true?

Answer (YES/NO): YES